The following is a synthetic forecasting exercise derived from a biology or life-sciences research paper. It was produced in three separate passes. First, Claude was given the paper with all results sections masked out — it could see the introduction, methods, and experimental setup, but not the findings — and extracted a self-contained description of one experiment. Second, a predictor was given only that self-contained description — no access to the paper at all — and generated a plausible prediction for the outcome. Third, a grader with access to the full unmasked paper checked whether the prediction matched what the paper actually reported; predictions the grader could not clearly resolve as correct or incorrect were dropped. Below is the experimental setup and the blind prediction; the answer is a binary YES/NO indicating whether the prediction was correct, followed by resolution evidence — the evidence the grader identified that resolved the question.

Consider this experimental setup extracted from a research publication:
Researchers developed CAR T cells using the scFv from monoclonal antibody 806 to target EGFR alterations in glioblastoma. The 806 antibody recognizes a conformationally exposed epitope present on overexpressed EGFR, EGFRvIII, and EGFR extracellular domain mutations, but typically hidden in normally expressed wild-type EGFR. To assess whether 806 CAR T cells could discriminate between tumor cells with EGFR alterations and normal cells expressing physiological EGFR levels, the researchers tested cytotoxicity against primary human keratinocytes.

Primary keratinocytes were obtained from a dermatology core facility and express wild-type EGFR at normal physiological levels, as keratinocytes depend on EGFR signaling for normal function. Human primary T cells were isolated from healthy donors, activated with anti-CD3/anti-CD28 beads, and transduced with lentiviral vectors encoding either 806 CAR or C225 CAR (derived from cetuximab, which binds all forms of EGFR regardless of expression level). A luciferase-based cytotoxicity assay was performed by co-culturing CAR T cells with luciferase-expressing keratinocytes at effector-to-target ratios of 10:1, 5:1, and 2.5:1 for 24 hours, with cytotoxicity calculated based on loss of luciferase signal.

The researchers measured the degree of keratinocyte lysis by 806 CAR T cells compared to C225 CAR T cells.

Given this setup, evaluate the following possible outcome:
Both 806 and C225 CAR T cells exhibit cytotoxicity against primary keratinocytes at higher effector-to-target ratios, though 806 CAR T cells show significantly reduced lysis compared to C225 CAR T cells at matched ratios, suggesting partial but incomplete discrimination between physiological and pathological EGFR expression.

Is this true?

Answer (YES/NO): NO